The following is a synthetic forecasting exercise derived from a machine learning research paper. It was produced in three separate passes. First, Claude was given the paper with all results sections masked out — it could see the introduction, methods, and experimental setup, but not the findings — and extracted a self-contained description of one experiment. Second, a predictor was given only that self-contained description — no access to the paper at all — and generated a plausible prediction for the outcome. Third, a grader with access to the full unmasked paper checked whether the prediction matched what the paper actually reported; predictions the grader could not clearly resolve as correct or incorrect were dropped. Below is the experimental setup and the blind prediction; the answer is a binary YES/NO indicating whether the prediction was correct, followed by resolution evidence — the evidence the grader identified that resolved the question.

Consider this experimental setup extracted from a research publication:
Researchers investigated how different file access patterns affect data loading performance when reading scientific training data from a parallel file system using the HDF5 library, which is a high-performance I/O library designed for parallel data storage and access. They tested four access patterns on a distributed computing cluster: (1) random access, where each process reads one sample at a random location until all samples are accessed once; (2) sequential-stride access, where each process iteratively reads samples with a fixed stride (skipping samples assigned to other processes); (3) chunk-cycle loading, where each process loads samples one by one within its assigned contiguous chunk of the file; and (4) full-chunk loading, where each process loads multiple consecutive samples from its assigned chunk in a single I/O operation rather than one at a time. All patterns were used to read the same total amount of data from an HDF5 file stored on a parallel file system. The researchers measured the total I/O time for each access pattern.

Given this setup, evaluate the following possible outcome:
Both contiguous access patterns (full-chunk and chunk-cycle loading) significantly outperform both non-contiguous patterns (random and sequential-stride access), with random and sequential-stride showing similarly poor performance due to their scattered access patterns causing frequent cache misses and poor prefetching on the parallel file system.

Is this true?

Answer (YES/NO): NO